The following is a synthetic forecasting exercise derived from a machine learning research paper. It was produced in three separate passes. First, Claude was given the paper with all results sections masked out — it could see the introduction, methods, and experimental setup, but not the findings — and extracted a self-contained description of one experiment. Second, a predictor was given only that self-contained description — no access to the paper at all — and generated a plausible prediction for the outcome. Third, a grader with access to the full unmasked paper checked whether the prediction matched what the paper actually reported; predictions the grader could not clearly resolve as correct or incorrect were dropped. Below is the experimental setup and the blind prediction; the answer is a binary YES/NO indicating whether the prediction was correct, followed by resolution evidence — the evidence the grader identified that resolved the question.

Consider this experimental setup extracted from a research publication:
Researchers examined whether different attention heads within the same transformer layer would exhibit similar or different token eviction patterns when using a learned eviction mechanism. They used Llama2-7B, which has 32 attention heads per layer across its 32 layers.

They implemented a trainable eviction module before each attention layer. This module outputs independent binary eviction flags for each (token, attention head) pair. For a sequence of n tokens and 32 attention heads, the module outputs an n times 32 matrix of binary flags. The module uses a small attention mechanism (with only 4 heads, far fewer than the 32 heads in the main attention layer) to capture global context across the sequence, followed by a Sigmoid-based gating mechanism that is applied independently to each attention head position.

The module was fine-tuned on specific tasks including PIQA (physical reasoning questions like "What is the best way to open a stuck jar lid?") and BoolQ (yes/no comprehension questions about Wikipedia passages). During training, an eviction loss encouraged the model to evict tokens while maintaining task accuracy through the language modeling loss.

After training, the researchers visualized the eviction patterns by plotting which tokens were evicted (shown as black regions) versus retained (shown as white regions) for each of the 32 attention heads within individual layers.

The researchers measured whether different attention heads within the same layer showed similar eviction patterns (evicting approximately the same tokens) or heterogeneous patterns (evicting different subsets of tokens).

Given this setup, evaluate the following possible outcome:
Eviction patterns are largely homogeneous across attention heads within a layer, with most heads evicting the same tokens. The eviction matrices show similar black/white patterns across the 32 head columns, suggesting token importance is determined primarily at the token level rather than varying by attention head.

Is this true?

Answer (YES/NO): NO